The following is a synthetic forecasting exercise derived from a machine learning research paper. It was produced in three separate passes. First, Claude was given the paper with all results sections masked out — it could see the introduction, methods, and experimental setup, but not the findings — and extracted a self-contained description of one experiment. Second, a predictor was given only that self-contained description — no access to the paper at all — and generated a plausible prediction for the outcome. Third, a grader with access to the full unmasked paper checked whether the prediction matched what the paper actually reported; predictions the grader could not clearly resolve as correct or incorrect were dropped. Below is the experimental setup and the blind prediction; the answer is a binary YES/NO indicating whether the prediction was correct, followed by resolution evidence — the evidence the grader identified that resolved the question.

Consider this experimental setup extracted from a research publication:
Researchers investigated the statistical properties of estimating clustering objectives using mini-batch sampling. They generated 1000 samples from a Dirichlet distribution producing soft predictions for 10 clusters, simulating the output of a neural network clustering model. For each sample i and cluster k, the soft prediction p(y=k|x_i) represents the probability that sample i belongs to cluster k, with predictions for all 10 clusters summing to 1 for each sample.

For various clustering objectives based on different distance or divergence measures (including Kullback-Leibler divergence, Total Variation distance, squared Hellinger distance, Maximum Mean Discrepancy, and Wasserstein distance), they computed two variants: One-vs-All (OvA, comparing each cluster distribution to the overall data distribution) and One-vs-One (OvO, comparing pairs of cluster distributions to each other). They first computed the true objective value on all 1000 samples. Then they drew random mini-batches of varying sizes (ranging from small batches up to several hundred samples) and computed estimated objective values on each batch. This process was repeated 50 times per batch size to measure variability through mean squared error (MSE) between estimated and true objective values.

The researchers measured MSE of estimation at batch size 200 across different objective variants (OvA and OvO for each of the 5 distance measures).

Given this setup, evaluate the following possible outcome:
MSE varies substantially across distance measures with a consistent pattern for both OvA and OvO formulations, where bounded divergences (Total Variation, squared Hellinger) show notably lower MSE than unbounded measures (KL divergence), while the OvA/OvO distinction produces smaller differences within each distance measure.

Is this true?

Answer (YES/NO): NO